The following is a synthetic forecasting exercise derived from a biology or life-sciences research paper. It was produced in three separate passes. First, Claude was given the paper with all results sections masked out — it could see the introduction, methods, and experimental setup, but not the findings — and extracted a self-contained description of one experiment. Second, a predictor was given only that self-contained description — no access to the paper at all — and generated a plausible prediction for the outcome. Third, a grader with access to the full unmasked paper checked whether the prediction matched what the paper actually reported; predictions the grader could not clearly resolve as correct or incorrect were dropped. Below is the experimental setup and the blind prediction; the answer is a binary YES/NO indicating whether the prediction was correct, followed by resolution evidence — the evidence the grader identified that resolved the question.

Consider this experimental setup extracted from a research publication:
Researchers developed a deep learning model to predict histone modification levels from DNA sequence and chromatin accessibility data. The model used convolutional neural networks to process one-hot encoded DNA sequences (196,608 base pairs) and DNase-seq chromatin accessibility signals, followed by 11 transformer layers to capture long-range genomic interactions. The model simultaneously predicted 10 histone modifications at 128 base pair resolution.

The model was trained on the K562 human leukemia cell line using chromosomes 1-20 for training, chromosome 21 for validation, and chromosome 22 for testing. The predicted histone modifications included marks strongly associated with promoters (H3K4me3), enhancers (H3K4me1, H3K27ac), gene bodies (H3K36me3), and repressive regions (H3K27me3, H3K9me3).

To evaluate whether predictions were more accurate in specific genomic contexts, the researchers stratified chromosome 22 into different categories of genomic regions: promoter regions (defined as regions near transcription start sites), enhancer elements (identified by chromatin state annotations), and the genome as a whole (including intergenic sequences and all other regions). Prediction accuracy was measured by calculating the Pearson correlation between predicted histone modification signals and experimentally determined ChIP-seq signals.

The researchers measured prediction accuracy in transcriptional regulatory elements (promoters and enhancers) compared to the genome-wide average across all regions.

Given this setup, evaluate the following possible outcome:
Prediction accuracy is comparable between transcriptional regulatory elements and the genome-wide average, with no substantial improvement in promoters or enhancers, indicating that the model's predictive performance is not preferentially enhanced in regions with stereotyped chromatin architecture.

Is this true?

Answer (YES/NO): NO